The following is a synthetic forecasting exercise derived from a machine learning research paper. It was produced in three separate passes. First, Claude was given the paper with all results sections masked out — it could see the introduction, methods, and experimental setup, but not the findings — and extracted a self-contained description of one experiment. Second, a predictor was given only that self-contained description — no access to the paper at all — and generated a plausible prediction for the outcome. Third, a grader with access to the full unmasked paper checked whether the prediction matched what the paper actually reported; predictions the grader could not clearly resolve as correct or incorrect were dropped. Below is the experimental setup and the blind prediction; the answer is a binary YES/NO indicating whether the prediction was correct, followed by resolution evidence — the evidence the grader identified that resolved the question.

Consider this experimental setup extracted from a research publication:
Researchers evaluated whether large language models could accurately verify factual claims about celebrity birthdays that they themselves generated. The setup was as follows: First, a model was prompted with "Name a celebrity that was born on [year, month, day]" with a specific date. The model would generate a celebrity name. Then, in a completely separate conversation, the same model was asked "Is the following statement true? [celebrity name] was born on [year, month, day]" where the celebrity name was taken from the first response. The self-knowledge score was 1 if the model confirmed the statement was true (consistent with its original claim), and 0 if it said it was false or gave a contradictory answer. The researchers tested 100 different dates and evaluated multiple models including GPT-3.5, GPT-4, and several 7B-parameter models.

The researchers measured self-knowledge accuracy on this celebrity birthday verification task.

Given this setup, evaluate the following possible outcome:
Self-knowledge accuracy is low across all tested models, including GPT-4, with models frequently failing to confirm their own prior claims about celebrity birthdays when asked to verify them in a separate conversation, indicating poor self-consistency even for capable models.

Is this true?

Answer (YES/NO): NO